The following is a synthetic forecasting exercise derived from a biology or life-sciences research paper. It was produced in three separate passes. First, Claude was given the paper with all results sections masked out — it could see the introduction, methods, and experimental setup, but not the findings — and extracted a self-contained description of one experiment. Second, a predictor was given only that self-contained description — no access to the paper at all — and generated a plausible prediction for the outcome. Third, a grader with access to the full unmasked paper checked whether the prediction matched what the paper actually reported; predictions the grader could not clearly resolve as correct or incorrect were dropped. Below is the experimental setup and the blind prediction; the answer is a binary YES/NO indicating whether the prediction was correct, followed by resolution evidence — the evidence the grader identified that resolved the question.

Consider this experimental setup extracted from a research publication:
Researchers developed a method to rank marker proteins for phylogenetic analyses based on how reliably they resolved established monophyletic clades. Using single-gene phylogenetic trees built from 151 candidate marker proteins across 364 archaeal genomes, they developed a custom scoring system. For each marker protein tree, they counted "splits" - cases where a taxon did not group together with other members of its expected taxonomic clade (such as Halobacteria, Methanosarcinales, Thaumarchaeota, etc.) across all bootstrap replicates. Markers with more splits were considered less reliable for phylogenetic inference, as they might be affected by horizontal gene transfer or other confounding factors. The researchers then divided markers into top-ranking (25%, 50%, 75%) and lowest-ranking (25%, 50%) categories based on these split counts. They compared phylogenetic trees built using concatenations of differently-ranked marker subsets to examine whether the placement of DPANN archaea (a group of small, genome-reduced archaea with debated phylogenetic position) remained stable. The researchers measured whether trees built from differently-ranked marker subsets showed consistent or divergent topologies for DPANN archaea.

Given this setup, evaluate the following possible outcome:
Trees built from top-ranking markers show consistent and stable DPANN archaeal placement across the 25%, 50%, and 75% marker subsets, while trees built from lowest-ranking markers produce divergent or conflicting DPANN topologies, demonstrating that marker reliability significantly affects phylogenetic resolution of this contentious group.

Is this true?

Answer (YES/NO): YES